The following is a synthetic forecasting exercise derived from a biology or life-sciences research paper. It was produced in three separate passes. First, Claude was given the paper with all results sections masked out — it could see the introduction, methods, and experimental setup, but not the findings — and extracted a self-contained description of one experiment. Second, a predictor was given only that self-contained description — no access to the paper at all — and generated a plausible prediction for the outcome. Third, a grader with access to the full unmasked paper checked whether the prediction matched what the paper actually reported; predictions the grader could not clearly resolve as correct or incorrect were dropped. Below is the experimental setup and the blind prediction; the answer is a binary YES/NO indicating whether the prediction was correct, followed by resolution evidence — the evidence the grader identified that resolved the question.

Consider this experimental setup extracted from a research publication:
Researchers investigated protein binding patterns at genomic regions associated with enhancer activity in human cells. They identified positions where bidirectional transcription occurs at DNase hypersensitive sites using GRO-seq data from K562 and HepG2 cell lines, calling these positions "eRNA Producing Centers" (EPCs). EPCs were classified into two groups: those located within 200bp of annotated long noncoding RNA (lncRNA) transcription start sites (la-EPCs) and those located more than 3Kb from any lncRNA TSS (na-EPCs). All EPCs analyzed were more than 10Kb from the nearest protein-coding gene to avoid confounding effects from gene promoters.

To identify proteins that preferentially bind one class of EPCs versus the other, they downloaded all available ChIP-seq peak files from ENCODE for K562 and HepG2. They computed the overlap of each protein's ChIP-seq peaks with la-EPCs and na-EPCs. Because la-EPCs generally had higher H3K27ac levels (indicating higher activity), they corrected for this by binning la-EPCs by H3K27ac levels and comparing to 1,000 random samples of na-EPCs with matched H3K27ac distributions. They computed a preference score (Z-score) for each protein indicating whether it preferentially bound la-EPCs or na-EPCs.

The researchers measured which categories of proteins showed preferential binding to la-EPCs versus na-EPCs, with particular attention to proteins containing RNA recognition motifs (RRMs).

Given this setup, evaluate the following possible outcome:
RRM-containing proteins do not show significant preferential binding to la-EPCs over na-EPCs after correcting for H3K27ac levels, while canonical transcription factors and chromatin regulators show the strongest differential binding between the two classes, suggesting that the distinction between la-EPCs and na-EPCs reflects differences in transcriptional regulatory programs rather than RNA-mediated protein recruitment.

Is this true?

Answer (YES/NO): NO